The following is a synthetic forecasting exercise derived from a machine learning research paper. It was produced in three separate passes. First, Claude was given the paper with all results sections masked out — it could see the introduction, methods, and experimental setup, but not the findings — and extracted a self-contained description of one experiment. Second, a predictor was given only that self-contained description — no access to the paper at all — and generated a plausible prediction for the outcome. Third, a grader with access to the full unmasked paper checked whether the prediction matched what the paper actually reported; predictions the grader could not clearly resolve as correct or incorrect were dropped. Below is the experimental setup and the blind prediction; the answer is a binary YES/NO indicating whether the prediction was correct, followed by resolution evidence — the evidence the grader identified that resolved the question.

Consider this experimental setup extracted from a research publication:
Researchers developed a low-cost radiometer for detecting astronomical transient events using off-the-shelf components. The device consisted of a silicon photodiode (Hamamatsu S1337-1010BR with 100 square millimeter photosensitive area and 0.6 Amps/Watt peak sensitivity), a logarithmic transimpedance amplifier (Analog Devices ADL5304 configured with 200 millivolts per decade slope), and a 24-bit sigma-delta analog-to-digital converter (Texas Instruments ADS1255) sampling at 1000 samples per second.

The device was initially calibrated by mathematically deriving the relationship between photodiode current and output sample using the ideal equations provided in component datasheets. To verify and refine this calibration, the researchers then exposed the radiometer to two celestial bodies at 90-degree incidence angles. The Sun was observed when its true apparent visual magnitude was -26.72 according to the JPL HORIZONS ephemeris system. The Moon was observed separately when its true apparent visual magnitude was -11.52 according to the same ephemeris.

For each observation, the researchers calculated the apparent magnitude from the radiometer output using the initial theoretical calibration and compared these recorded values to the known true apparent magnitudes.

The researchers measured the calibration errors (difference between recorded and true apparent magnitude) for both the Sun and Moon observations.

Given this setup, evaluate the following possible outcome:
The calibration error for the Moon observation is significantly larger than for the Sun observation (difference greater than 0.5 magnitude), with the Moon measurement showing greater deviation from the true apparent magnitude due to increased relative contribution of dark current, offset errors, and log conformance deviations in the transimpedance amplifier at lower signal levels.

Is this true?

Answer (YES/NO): NO